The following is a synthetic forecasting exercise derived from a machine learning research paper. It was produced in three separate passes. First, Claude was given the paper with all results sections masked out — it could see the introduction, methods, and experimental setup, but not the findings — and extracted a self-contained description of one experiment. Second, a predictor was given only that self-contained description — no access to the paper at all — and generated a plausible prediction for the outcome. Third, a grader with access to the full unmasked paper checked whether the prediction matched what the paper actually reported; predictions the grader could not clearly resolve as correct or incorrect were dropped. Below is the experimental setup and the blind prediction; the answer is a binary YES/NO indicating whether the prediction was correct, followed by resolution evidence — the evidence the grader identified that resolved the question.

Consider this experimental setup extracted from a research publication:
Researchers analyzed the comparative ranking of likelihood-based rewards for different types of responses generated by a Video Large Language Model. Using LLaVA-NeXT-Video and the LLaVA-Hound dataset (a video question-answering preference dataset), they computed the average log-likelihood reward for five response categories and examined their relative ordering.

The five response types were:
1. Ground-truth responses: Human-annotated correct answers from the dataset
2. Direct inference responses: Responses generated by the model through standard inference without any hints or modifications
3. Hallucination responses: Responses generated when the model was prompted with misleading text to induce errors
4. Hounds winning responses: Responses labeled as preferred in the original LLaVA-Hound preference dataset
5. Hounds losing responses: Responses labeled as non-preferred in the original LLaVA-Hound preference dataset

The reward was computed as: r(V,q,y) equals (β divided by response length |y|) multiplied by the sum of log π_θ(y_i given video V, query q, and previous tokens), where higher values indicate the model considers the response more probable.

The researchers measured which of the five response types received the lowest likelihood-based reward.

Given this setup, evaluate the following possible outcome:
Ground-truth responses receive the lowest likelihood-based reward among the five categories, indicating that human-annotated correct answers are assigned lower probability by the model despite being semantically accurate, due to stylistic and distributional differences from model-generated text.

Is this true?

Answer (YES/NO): YES